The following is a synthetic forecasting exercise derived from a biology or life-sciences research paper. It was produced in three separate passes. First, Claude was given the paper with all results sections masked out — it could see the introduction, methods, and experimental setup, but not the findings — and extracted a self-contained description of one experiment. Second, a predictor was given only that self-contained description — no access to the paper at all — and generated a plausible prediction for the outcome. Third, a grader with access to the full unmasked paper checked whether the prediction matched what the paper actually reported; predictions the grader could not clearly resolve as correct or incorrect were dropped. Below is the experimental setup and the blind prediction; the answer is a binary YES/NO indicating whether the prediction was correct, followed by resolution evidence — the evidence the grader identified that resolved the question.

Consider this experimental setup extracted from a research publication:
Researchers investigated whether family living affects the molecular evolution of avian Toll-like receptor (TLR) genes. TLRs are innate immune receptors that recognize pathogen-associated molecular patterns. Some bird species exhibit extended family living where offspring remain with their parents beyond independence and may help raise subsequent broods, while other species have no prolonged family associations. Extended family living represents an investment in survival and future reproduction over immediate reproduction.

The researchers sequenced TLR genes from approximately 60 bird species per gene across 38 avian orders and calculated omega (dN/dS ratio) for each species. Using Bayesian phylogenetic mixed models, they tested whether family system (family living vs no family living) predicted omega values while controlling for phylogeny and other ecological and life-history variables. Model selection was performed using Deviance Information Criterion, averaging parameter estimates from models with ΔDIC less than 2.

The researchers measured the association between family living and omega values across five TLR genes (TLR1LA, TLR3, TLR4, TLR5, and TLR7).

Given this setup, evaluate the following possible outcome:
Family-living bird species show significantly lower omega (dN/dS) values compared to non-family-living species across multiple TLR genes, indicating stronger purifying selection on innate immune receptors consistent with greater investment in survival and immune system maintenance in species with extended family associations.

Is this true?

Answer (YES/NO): NO